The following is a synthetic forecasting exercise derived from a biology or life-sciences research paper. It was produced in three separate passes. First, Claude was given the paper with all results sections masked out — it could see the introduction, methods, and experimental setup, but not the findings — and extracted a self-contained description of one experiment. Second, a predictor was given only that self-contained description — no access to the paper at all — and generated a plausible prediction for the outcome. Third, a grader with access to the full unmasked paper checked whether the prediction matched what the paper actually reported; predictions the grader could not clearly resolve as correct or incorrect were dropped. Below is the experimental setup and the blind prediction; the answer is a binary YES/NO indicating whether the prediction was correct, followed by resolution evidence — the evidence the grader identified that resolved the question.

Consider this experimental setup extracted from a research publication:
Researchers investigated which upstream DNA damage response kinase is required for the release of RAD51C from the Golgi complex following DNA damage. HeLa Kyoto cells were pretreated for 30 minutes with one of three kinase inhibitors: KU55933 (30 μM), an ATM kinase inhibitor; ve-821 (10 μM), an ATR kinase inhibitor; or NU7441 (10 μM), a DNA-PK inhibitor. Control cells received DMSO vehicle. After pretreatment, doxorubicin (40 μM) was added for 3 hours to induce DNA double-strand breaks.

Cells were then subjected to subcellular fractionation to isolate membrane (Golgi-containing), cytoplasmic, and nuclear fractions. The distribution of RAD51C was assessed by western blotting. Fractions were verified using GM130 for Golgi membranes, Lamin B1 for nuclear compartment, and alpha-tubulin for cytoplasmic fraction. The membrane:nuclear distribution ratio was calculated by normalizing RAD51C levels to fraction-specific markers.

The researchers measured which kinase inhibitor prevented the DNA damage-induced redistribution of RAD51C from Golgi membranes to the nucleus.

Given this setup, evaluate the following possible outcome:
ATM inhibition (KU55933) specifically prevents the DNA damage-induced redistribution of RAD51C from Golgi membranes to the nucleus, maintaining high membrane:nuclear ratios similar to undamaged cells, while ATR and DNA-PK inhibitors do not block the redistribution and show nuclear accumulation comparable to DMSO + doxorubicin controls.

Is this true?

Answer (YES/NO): YES